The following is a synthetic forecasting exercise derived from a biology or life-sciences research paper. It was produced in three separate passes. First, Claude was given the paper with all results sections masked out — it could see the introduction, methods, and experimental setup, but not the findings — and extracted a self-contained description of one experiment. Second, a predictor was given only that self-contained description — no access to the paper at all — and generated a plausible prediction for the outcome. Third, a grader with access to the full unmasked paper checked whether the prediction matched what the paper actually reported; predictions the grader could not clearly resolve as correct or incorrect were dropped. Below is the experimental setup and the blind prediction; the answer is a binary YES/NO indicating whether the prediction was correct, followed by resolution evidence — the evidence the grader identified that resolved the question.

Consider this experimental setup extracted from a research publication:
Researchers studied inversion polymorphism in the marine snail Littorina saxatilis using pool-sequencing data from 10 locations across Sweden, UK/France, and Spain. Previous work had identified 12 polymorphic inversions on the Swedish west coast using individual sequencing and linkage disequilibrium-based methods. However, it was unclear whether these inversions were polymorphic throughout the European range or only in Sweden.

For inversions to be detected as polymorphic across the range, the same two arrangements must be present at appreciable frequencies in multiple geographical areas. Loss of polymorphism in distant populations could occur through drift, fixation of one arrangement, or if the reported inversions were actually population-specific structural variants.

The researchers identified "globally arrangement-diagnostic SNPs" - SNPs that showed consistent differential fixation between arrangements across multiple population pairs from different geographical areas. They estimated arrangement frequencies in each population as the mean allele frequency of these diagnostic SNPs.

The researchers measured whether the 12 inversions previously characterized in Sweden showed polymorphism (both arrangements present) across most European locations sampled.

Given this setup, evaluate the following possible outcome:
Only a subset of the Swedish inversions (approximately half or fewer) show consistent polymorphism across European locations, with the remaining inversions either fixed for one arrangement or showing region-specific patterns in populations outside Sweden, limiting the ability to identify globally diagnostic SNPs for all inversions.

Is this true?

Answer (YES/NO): NO